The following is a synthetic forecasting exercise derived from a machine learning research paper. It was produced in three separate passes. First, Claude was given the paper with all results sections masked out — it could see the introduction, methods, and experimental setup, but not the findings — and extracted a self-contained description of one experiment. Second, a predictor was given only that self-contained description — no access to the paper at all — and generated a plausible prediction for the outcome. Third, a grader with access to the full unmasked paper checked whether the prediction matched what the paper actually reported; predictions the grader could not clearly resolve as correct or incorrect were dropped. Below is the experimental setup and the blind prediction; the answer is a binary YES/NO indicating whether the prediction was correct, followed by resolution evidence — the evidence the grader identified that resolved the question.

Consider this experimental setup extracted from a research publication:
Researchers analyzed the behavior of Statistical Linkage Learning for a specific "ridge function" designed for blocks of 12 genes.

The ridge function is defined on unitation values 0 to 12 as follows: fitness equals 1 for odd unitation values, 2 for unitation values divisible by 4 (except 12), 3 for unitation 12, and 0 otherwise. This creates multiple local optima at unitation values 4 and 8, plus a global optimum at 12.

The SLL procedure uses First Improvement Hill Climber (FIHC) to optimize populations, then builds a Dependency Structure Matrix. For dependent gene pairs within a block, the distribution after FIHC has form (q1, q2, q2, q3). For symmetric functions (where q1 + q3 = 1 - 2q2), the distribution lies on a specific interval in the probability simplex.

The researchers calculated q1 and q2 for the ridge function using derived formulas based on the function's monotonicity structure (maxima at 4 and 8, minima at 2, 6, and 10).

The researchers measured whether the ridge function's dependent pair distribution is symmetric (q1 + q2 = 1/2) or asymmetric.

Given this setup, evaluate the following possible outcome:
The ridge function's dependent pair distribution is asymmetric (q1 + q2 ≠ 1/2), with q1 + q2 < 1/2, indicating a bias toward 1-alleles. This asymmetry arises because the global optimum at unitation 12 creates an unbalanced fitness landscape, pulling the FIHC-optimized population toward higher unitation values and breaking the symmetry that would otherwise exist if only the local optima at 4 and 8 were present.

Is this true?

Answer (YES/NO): NO